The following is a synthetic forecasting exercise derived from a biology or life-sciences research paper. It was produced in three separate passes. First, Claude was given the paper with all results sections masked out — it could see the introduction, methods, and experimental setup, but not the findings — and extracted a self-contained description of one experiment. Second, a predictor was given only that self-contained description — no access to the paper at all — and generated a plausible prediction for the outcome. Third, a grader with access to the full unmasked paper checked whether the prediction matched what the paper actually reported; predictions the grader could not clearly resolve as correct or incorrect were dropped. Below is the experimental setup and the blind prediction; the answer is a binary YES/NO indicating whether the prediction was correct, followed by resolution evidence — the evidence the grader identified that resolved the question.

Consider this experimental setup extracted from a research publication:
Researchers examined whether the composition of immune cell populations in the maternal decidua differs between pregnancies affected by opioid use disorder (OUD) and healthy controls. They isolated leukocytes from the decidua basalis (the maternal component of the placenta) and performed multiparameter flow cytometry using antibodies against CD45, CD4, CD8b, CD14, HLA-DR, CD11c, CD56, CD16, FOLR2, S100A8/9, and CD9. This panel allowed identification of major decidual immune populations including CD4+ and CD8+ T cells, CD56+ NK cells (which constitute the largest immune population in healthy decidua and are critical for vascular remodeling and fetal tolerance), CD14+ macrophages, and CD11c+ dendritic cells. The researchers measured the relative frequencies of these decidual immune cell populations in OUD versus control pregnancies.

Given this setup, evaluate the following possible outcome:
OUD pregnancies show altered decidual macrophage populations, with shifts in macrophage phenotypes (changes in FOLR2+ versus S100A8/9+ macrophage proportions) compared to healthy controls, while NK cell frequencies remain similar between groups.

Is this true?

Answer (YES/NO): NO